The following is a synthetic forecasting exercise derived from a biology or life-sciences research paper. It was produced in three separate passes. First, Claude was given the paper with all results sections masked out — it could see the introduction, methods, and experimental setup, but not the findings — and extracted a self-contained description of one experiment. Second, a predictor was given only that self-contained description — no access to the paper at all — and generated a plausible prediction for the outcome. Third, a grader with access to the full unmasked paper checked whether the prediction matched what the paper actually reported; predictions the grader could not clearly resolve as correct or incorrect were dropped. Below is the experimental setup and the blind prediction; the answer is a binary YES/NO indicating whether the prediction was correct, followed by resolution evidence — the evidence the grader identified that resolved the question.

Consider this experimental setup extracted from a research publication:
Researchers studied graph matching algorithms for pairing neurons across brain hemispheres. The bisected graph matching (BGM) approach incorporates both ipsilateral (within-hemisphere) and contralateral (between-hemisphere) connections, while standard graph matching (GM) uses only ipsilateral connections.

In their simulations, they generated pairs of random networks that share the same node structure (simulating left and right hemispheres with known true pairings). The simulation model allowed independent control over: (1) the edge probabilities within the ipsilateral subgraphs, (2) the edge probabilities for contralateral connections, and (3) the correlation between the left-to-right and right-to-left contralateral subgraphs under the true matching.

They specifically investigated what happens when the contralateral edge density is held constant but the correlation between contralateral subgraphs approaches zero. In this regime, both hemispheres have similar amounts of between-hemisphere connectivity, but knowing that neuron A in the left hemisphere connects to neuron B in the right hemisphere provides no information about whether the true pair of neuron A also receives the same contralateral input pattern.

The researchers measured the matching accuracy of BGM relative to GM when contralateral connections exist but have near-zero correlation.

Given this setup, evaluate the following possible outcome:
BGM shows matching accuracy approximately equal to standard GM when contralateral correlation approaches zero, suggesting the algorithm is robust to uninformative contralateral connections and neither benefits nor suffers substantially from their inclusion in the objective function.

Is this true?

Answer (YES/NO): NO